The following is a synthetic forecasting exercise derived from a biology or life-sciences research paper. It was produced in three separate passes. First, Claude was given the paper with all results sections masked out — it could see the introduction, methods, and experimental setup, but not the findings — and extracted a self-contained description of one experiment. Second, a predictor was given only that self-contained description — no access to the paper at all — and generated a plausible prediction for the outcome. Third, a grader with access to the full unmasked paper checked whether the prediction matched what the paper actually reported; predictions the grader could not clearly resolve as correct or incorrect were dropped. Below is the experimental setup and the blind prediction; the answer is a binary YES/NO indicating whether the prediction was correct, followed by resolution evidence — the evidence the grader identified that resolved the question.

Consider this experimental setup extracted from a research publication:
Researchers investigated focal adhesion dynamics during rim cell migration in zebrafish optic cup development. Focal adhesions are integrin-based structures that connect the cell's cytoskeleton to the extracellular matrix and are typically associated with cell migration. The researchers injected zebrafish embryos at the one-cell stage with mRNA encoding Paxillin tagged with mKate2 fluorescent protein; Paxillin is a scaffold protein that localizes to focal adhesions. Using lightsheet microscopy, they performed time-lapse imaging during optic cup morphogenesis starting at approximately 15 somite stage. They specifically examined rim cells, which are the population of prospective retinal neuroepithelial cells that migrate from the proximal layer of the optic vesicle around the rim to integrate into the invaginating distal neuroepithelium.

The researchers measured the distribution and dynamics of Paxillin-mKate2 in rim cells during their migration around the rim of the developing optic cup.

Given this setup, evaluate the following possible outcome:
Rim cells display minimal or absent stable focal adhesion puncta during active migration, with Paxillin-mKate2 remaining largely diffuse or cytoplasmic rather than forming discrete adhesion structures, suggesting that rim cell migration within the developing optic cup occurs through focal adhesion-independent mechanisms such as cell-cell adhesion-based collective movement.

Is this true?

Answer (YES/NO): NO